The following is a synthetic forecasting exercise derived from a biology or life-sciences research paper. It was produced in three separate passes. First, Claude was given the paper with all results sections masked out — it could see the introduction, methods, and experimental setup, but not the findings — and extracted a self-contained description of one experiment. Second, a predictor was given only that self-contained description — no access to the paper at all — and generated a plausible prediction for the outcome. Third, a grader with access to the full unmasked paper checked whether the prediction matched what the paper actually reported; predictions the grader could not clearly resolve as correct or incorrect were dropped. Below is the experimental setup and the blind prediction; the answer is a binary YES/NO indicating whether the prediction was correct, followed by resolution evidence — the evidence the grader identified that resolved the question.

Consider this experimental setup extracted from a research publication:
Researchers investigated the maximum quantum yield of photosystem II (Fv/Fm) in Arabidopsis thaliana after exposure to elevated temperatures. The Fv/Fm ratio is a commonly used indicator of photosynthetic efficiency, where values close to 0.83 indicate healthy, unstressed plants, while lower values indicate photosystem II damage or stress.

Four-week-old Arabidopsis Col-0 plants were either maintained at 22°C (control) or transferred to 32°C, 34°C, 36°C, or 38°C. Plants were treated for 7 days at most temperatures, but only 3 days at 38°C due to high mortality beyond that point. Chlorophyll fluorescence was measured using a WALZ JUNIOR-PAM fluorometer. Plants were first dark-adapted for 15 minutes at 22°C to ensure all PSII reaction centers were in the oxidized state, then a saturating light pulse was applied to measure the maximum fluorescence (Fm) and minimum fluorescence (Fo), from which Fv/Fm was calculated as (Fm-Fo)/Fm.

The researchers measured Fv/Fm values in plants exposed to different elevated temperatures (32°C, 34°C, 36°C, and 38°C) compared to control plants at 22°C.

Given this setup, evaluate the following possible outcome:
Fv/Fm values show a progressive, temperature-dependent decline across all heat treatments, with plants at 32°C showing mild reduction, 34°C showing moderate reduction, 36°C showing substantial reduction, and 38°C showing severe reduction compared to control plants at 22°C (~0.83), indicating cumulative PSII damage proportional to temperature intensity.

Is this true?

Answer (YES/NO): NO